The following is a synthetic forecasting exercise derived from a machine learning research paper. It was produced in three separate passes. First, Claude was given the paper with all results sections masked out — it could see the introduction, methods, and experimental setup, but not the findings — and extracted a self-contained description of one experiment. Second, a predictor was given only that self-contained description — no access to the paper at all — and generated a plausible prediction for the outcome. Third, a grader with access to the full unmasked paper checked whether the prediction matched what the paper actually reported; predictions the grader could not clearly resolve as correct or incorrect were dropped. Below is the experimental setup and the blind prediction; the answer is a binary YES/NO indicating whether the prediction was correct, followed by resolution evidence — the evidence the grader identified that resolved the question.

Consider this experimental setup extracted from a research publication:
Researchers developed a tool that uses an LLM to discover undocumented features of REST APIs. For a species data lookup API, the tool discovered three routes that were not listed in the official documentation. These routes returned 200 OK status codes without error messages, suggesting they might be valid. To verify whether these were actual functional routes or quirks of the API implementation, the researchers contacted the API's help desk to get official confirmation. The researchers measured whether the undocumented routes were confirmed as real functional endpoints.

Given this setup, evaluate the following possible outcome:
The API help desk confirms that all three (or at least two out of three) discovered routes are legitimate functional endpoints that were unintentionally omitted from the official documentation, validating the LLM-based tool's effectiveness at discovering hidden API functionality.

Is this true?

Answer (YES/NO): NO